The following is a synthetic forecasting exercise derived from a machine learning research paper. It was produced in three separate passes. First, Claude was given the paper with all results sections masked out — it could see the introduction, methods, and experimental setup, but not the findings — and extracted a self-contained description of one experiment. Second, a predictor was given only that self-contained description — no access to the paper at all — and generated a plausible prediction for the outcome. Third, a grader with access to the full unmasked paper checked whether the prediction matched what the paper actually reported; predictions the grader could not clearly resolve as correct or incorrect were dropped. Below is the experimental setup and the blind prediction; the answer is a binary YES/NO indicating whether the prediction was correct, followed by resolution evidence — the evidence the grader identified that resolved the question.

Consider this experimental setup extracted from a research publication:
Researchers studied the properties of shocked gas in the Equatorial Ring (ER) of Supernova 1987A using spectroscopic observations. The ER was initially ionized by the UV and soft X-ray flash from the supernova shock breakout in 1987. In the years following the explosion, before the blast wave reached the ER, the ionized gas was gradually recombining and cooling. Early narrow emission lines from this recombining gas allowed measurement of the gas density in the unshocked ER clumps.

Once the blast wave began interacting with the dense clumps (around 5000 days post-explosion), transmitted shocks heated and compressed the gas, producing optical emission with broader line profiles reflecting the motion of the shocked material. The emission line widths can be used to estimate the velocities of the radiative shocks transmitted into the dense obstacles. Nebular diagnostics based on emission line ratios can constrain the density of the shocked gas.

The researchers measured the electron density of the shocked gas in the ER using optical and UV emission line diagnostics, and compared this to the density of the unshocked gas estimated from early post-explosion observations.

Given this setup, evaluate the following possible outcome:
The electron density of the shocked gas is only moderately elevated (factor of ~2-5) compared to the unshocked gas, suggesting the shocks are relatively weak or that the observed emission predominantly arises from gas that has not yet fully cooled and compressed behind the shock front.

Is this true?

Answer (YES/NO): NO